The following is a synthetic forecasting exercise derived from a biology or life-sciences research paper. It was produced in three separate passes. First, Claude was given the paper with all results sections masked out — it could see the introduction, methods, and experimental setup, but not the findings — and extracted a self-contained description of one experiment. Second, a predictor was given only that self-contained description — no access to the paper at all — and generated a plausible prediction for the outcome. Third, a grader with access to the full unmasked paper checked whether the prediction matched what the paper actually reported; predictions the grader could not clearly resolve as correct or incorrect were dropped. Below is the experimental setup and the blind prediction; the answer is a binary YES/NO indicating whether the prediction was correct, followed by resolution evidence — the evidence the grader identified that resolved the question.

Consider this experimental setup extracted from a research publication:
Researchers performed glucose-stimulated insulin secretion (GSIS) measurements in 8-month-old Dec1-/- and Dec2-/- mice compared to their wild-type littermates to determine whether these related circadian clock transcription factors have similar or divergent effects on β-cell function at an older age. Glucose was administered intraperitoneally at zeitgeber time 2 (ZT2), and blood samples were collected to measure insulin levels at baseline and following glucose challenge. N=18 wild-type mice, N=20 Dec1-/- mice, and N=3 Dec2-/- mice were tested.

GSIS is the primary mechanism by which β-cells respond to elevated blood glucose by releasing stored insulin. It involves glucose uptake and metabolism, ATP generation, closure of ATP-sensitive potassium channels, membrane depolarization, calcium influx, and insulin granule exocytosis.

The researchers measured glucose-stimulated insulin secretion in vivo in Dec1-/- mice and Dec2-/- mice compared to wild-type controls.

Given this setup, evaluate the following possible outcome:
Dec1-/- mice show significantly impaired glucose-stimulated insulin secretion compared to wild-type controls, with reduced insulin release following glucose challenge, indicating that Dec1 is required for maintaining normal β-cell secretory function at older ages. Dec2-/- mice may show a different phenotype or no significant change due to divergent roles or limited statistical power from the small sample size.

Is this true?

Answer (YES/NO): YES